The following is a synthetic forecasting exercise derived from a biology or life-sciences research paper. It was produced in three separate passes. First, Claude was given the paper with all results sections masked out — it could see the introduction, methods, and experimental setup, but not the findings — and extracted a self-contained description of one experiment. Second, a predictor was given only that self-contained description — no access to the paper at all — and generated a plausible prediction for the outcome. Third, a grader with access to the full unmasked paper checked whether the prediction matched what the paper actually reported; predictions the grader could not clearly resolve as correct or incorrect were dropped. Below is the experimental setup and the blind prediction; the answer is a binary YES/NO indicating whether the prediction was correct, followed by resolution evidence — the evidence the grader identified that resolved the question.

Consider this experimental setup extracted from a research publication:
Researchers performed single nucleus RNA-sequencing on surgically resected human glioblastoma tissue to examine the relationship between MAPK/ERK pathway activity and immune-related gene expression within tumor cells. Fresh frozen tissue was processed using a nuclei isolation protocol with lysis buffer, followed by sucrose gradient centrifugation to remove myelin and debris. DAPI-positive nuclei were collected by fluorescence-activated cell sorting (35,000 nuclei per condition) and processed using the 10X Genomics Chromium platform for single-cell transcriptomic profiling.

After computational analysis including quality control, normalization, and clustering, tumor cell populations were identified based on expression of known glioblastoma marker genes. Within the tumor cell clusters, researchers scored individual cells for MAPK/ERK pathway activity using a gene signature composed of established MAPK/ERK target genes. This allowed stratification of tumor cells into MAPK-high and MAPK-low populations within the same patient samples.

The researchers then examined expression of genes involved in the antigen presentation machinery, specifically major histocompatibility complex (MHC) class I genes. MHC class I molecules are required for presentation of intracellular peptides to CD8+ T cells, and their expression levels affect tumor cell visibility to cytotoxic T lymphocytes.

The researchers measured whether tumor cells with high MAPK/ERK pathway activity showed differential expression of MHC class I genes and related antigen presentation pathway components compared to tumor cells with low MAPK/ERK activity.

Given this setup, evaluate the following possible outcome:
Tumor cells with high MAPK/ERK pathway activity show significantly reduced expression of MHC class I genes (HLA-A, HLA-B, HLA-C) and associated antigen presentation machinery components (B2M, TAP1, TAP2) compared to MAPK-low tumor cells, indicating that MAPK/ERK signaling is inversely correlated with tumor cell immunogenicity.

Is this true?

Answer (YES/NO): NO